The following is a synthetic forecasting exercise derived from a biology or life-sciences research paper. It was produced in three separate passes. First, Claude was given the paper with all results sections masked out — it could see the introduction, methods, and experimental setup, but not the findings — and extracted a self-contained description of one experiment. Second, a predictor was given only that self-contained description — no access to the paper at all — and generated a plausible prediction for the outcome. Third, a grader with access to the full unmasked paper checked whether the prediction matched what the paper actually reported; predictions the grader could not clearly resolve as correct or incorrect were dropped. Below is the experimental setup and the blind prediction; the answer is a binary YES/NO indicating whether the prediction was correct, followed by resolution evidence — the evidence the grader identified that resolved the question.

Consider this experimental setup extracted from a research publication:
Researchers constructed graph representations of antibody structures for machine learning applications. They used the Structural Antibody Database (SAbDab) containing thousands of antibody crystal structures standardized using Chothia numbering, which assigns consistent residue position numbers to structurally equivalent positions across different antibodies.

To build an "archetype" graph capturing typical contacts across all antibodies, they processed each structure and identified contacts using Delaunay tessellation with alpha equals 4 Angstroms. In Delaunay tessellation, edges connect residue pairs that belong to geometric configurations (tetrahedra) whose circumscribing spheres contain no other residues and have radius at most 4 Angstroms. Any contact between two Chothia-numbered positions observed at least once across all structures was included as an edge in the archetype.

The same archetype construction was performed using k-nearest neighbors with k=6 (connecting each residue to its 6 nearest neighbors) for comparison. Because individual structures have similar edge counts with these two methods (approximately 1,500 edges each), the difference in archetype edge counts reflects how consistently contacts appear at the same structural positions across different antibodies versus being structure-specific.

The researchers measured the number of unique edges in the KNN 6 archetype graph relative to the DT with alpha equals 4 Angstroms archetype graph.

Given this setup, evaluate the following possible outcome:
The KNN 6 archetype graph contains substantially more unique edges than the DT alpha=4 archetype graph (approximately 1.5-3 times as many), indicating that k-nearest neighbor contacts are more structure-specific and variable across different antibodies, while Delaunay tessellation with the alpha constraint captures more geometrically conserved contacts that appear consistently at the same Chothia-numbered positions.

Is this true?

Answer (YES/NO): YES